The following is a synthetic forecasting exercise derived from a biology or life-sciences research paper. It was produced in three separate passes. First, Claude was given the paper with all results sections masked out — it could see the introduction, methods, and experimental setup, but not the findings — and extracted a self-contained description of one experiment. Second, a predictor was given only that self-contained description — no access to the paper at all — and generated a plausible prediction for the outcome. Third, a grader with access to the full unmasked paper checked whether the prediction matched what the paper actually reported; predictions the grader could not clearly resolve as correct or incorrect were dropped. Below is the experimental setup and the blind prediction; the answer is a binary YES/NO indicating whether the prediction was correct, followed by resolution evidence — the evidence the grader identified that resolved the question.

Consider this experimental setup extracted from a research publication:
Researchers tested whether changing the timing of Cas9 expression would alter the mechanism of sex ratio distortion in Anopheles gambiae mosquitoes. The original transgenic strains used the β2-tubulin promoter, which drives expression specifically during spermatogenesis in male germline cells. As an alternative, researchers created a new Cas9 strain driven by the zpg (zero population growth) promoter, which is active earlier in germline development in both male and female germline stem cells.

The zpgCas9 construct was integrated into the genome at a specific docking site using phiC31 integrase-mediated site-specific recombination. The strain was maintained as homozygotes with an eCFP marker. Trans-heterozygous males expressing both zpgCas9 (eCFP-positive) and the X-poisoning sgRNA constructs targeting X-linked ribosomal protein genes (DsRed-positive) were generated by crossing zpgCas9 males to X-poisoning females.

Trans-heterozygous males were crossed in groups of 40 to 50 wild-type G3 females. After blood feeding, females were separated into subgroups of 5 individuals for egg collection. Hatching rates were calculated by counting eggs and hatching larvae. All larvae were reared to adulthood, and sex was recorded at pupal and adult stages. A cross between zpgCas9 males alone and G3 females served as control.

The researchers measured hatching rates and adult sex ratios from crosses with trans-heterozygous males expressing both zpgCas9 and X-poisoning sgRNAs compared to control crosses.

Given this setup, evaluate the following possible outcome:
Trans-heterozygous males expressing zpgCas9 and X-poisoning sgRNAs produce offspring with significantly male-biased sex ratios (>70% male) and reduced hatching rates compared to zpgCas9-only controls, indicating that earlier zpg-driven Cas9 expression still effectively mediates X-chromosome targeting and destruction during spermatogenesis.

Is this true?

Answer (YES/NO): YES